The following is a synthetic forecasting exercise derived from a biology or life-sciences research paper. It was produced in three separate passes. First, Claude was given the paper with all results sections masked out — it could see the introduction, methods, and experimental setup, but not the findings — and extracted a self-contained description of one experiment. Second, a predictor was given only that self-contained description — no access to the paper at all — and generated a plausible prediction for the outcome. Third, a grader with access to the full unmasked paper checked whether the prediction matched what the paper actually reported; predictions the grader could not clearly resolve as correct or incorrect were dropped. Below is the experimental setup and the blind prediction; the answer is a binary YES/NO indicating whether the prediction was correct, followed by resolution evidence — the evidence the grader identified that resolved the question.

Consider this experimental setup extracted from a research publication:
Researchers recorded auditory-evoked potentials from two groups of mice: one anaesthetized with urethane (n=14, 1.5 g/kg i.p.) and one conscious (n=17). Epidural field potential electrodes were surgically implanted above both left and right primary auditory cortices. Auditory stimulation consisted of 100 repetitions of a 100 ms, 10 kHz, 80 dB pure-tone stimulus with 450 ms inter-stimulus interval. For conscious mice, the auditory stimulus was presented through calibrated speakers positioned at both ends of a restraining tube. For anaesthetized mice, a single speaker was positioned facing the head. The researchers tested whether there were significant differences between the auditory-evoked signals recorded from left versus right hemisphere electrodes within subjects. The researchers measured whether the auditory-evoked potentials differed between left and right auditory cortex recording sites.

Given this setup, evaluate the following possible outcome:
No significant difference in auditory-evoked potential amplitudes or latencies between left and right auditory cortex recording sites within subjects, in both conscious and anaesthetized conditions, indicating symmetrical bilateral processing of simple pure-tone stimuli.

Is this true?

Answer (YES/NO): YES